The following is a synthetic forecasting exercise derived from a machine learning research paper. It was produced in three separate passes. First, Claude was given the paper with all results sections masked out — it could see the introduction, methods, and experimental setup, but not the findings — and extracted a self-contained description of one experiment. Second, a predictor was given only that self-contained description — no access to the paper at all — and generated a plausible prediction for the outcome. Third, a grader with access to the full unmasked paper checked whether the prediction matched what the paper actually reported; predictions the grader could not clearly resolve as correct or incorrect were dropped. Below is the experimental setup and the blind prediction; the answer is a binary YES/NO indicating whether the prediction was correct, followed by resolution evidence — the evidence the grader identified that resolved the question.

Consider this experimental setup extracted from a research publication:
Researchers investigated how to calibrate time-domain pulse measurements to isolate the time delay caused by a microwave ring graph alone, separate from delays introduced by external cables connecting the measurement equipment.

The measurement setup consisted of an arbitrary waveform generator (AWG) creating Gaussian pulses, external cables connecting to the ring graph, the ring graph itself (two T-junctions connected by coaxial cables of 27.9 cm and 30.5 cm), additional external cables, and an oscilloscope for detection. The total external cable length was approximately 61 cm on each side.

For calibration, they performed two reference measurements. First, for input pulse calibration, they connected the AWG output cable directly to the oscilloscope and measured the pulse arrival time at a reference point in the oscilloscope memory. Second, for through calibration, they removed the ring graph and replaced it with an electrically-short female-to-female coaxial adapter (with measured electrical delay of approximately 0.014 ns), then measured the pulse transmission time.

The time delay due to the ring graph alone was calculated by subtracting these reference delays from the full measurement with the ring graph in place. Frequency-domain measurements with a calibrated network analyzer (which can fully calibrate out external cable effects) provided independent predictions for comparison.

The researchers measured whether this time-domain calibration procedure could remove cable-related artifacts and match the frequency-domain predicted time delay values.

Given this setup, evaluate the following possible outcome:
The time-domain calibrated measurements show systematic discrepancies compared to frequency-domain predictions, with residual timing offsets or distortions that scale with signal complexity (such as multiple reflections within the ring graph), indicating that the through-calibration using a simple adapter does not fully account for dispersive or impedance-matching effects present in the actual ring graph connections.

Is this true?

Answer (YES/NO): NO